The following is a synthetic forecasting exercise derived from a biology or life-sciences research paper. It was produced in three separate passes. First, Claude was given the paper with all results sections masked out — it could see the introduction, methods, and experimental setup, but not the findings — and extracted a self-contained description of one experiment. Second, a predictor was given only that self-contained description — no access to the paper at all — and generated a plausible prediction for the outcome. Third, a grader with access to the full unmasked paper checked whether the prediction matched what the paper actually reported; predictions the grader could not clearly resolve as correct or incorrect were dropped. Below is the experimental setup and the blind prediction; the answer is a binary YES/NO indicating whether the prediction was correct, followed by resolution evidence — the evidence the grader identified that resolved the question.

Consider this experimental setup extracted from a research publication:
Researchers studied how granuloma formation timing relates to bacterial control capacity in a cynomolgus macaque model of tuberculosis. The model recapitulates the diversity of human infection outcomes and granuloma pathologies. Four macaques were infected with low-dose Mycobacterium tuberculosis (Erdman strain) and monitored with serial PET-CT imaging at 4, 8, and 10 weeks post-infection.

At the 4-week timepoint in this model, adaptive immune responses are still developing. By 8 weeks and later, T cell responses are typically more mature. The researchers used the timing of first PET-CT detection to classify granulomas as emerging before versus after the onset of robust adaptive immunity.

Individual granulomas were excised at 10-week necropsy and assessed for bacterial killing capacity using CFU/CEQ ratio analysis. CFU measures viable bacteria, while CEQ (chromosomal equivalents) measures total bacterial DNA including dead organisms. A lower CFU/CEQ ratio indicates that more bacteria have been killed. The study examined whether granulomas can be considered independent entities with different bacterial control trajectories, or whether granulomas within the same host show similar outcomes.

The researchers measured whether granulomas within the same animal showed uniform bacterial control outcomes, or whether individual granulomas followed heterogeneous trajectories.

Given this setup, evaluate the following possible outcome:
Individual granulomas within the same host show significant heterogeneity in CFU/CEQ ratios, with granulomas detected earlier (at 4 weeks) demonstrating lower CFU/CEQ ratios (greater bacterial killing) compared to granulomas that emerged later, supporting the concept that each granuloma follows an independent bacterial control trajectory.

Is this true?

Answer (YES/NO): NO